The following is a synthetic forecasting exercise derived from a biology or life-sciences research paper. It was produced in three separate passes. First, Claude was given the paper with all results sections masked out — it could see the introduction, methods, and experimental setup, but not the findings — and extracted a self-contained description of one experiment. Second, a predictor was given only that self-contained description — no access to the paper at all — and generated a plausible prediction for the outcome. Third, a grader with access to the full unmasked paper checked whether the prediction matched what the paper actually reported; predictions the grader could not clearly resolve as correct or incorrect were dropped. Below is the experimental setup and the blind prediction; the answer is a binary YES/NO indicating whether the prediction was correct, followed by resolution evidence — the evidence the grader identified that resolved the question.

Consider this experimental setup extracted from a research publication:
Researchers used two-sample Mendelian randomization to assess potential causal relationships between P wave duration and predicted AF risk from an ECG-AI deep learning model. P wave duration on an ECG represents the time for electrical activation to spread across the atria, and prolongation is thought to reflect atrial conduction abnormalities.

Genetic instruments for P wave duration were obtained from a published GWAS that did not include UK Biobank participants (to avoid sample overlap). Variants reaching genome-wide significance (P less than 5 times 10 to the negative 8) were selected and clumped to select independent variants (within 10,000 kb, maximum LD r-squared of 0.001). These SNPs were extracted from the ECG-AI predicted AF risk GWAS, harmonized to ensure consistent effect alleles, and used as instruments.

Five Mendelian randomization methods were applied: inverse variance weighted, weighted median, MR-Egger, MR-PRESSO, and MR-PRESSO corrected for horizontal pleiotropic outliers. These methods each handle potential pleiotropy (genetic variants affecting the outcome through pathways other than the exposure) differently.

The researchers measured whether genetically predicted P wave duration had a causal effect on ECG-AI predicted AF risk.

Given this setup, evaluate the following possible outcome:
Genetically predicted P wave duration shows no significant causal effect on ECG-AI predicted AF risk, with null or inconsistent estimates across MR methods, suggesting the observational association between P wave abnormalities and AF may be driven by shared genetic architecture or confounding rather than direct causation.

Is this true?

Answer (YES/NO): NO